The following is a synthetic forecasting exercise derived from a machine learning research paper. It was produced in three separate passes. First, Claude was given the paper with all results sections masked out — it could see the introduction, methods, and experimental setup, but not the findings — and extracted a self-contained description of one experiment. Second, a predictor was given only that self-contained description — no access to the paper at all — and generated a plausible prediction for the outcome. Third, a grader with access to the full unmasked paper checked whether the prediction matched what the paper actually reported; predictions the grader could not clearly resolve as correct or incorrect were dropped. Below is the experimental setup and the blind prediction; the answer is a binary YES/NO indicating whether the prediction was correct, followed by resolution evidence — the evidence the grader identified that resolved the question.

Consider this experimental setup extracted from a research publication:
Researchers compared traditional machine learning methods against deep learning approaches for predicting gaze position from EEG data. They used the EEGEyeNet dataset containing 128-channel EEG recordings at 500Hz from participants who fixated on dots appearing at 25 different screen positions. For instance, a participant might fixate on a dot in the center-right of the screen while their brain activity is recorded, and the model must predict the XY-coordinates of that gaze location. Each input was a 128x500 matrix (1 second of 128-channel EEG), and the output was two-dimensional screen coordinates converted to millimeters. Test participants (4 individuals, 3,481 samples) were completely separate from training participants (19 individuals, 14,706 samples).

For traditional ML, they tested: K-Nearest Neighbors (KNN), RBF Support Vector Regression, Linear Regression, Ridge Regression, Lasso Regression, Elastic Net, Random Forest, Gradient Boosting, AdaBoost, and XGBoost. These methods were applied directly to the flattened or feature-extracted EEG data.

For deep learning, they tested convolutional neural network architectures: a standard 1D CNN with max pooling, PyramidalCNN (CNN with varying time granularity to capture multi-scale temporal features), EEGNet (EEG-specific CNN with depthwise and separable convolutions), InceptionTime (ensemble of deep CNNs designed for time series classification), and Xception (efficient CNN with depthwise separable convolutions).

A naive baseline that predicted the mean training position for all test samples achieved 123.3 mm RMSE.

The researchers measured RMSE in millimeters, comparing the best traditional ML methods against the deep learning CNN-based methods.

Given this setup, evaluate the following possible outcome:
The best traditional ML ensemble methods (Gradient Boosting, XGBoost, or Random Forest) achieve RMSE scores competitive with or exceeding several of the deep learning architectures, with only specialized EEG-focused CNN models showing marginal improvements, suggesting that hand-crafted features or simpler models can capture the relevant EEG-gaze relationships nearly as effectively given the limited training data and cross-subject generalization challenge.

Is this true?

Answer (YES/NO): NO